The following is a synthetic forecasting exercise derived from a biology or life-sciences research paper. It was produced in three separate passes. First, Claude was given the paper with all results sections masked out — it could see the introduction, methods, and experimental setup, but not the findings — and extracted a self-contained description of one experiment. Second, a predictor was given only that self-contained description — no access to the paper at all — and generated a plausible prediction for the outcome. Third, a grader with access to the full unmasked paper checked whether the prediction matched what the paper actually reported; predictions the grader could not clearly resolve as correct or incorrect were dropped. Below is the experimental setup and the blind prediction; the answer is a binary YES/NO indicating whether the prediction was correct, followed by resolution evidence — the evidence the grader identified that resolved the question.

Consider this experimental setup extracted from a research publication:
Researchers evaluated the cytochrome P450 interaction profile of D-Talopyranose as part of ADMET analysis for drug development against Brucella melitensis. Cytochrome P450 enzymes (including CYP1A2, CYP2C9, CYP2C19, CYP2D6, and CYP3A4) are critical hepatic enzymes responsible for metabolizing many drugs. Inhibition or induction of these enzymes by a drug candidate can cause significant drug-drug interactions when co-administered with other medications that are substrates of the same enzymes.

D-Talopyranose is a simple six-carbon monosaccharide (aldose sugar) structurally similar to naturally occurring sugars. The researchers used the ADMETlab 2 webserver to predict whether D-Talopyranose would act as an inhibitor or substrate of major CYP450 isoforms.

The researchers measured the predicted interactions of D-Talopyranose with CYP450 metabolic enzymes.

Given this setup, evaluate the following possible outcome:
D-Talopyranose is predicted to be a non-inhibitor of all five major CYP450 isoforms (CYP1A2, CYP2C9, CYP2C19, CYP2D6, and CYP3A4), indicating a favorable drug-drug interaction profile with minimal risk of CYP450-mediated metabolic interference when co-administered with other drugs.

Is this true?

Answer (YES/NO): YES